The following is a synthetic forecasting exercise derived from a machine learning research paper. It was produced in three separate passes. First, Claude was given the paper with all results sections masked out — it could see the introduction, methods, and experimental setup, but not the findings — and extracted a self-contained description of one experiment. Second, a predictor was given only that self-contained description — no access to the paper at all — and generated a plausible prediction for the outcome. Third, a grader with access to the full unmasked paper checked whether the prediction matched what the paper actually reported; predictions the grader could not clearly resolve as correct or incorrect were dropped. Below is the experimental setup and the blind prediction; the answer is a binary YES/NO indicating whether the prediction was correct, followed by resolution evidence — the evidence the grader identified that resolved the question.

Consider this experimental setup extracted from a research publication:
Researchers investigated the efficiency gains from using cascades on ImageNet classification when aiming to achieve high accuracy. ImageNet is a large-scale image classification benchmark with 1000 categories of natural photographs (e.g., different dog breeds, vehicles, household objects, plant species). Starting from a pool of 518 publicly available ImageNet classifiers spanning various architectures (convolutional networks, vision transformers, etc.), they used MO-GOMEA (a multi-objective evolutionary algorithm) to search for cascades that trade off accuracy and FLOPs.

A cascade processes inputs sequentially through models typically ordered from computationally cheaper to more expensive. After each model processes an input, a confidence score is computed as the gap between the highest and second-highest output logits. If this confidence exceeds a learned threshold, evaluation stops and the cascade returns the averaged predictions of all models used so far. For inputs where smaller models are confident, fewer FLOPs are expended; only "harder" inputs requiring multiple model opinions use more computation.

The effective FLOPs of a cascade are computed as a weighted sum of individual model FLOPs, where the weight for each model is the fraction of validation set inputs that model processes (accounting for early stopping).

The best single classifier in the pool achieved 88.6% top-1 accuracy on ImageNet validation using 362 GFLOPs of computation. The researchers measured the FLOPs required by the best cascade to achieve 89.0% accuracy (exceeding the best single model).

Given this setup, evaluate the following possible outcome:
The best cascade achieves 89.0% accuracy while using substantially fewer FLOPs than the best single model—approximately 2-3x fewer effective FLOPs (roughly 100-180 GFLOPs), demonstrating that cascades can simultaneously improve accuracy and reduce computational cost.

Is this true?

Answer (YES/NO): NO